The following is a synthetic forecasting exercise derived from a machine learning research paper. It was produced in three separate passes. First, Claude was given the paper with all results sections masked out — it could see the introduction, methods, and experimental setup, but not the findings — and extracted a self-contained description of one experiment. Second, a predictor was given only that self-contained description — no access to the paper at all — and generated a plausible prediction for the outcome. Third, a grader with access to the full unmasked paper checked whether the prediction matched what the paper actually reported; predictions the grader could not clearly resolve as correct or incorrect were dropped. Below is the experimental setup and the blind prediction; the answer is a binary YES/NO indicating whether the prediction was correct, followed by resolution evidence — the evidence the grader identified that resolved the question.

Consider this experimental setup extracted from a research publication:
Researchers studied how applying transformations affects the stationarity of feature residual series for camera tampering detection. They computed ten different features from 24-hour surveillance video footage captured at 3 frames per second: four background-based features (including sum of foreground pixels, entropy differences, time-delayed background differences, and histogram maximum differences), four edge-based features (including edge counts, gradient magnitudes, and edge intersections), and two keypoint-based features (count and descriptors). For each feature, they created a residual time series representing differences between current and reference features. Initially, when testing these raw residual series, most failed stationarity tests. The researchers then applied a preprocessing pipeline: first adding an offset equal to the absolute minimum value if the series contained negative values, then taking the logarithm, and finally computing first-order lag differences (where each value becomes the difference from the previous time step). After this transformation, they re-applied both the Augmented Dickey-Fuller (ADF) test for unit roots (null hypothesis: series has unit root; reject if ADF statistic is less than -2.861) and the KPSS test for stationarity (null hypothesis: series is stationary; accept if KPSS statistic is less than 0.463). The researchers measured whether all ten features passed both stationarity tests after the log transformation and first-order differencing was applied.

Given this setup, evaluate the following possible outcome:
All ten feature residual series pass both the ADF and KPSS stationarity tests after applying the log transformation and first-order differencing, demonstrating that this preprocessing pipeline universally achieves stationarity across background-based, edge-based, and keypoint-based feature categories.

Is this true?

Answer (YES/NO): YES